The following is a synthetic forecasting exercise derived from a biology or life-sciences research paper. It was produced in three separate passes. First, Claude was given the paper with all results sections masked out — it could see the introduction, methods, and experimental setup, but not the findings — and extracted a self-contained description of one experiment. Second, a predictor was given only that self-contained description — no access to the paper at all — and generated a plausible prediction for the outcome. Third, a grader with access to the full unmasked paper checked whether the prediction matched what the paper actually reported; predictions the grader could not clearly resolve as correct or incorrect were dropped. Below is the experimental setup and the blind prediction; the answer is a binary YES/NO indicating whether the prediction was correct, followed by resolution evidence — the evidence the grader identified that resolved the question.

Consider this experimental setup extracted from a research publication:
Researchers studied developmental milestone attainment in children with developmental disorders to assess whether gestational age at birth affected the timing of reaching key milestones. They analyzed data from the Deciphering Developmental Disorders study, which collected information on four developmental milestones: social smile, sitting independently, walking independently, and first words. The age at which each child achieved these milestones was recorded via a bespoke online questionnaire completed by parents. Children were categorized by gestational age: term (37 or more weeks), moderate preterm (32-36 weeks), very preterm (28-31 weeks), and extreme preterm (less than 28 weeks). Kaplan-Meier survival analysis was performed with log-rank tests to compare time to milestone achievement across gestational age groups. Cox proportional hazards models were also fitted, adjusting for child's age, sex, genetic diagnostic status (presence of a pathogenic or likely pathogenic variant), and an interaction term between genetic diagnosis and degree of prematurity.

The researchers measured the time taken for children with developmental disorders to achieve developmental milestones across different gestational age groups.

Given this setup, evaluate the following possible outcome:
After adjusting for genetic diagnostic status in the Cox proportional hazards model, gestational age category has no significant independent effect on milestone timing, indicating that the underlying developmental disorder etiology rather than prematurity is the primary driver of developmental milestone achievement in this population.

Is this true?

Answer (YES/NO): NO